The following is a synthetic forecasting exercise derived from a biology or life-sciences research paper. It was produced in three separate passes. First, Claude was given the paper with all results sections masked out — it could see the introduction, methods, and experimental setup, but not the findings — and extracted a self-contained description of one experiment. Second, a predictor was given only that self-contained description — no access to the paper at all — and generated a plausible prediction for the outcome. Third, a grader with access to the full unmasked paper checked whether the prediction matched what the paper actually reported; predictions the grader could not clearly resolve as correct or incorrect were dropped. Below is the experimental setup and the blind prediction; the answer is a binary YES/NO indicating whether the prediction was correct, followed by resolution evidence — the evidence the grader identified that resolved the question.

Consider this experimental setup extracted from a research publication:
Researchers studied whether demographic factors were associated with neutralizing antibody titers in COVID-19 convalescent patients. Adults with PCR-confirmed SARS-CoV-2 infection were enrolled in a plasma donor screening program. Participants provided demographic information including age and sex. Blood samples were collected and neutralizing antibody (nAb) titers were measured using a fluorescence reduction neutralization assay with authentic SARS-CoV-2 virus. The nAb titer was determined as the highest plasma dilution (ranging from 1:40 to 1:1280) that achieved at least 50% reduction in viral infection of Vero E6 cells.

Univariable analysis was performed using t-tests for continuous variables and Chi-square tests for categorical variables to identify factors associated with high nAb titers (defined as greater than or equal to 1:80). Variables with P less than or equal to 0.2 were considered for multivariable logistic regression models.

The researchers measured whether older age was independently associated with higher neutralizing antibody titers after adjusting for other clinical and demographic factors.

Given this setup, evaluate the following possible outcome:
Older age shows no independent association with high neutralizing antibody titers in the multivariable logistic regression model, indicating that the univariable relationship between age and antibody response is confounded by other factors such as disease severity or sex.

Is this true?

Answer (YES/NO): NO